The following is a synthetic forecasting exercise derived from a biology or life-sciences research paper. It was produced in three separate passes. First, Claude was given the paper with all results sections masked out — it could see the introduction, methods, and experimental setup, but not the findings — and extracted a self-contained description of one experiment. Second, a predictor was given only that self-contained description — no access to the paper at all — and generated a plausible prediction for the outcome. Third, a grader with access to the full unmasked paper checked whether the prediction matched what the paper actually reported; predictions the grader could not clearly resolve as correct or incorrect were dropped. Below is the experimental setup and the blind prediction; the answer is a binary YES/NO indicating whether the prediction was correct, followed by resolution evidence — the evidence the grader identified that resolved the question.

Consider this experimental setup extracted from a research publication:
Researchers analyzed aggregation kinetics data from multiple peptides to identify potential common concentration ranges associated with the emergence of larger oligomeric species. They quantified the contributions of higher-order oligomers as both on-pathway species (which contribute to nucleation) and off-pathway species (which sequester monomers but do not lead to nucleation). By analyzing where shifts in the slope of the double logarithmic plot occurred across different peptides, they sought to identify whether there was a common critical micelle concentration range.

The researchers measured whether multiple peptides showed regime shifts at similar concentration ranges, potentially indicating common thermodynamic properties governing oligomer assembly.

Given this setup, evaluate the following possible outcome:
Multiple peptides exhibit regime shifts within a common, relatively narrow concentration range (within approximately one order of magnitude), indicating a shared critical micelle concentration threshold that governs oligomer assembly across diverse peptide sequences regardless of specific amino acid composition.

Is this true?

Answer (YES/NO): NO